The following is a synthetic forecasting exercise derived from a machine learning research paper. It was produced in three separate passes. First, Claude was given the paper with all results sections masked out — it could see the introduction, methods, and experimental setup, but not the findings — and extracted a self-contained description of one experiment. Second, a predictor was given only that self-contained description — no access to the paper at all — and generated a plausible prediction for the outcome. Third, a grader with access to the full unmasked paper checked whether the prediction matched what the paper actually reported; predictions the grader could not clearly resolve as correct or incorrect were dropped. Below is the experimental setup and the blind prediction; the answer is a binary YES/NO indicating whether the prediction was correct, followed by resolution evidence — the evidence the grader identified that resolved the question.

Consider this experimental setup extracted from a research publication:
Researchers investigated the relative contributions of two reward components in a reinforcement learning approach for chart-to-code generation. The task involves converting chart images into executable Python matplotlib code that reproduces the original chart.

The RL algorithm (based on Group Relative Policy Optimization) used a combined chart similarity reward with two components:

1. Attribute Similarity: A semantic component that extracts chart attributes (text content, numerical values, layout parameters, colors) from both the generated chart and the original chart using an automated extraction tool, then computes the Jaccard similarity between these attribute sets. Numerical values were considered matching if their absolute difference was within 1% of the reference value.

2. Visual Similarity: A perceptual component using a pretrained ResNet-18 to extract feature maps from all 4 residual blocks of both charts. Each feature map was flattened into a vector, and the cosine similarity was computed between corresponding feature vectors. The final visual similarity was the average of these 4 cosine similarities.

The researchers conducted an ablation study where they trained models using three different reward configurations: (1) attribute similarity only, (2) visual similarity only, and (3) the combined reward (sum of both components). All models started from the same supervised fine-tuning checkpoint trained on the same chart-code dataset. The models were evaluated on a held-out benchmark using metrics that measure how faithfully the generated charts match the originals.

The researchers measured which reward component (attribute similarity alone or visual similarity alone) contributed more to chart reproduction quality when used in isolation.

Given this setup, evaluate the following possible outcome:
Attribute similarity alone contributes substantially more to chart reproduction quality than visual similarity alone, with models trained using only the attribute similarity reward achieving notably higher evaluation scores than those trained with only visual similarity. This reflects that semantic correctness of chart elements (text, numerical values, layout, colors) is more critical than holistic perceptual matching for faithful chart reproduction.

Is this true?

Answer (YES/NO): NO